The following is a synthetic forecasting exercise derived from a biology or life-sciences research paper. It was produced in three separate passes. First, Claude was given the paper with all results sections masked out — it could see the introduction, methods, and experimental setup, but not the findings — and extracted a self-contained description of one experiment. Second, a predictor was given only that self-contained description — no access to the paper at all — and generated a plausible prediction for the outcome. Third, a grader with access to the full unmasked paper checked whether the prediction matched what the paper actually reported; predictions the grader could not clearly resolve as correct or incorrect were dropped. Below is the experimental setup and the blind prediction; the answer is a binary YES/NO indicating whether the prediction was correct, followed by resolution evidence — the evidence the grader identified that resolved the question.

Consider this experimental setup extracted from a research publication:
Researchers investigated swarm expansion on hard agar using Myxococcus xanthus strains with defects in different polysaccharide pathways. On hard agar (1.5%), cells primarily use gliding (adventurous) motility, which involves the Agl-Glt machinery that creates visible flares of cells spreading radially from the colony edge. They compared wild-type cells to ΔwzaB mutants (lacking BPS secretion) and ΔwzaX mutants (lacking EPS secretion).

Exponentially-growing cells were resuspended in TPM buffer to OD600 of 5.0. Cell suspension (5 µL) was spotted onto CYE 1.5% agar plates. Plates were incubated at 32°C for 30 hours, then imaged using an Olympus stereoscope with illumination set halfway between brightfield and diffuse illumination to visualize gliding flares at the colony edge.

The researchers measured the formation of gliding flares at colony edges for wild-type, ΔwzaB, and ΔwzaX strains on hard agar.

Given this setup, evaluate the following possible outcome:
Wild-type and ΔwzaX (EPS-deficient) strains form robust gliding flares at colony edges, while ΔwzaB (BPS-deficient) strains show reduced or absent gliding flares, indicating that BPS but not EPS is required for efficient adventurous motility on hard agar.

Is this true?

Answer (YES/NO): NO